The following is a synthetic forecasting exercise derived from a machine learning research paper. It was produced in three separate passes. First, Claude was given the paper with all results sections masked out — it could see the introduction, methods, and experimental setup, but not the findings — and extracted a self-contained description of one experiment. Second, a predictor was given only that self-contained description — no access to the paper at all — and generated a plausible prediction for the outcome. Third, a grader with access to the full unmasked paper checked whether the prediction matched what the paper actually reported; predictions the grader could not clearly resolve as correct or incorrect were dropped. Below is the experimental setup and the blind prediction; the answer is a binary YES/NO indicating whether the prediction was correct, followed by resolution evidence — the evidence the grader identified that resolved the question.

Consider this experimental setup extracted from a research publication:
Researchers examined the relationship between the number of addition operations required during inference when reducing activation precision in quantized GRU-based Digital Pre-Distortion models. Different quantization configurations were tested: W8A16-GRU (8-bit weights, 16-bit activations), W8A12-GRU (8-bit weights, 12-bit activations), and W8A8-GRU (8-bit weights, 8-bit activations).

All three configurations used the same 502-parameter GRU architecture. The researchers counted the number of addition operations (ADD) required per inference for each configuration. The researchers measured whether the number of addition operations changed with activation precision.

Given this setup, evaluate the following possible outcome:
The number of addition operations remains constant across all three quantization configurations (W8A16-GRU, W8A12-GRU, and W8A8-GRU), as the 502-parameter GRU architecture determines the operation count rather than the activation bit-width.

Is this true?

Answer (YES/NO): NO